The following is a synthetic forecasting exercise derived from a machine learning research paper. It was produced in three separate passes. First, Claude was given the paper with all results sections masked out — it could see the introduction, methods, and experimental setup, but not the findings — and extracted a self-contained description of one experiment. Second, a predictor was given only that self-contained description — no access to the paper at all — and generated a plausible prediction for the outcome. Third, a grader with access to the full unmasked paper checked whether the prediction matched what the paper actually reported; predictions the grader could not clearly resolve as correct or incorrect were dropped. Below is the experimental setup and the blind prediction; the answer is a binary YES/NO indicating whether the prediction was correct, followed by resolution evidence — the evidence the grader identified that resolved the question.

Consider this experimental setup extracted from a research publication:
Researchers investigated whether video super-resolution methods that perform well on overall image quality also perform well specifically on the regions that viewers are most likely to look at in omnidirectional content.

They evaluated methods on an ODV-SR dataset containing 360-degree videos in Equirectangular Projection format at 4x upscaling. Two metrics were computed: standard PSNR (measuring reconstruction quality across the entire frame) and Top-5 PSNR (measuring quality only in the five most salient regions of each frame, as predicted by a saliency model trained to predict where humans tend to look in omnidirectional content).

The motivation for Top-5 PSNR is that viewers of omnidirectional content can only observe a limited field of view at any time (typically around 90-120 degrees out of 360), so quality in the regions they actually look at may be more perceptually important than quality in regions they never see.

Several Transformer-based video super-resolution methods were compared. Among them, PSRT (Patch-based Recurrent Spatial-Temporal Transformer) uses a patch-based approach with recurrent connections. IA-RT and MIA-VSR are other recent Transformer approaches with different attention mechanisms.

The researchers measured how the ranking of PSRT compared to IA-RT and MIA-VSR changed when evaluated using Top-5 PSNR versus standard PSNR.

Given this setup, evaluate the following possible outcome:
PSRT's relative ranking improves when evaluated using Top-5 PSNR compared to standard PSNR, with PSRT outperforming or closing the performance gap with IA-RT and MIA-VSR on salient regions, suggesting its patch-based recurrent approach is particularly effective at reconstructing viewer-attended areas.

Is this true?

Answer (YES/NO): YES